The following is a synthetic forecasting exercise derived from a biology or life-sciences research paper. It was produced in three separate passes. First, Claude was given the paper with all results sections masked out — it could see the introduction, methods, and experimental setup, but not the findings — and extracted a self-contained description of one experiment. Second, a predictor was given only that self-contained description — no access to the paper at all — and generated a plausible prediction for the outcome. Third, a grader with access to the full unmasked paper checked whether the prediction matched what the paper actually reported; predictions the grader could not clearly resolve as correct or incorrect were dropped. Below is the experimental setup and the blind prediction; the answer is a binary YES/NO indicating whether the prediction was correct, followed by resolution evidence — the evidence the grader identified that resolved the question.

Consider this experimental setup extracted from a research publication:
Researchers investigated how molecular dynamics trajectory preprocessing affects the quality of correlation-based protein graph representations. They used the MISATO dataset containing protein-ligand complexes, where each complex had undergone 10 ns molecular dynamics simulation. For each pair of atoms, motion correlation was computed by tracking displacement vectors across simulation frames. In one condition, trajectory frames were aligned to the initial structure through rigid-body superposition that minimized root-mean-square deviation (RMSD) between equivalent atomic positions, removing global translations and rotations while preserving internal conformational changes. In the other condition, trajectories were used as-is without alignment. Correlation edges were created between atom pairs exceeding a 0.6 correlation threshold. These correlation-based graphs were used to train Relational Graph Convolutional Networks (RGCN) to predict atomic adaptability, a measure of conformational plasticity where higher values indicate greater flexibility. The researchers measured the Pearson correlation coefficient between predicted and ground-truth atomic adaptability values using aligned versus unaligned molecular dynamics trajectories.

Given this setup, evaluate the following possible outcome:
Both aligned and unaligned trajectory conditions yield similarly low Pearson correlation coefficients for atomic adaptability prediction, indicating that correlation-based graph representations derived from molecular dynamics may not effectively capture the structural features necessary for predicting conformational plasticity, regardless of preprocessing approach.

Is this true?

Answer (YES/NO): NO